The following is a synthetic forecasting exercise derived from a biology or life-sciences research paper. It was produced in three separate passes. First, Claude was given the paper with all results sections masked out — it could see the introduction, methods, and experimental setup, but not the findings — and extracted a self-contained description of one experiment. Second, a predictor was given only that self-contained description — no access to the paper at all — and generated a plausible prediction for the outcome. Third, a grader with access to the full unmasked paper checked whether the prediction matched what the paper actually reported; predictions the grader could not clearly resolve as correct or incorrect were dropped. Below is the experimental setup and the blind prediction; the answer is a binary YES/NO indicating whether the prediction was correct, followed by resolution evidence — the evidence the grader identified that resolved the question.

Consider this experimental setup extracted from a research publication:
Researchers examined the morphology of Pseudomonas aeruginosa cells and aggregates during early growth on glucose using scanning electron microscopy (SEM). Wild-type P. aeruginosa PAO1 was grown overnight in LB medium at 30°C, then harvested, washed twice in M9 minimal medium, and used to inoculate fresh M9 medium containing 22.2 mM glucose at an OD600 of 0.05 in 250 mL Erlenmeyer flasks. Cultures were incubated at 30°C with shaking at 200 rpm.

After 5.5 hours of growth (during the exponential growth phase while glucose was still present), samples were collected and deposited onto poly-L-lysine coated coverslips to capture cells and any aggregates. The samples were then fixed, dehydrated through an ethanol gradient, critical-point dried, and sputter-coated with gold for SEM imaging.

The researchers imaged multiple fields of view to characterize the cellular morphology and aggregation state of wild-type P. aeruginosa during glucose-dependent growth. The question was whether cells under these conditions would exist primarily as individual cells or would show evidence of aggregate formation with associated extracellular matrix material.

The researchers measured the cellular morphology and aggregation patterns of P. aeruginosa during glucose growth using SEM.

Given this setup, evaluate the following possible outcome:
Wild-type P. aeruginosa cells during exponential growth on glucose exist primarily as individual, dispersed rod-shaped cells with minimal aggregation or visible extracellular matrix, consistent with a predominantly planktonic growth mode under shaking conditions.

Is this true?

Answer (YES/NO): NO